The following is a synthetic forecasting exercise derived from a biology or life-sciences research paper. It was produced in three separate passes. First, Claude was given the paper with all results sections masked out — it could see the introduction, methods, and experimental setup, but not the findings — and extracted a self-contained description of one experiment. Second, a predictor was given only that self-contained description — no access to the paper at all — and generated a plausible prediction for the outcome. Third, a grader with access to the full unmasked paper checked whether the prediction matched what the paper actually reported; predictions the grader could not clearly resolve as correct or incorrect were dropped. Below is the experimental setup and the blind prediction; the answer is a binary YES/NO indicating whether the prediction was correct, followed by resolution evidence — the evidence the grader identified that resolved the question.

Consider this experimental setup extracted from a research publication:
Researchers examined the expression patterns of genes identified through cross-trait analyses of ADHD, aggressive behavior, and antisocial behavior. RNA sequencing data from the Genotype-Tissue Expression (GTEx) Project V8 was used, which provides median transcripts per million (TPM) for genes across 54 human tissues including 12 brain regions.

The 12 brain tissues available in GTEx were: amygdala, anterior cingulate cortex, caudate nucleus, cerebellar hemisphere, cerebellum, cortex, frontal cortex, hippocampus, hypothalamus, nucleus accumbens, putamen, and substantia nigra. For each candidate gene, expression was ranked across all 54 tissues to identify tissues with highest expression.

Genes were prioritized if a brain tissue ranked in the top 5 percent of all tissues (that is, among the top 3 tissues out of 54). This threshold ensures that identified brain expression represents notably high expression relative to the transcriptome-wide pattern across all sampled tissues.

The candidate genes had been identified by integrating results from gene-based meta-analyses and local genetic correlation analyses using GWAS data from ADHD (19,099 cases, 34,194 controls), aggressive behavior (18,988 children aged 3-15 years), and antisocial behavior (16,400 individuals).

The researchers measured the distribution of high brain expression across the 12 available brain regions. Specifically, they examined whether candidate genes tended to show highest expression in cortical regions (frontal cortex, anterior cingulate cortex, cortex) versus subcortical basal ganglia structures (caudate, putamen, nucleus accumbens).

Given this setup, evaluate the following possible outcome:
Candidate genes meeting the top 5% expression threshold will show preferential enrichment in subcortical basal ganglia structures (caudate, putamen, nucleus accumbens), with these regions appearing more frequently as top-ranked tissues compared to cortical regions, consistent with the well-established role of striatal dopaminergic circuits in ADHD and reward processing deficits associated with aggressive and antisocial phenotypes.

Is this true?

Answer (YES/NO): NO